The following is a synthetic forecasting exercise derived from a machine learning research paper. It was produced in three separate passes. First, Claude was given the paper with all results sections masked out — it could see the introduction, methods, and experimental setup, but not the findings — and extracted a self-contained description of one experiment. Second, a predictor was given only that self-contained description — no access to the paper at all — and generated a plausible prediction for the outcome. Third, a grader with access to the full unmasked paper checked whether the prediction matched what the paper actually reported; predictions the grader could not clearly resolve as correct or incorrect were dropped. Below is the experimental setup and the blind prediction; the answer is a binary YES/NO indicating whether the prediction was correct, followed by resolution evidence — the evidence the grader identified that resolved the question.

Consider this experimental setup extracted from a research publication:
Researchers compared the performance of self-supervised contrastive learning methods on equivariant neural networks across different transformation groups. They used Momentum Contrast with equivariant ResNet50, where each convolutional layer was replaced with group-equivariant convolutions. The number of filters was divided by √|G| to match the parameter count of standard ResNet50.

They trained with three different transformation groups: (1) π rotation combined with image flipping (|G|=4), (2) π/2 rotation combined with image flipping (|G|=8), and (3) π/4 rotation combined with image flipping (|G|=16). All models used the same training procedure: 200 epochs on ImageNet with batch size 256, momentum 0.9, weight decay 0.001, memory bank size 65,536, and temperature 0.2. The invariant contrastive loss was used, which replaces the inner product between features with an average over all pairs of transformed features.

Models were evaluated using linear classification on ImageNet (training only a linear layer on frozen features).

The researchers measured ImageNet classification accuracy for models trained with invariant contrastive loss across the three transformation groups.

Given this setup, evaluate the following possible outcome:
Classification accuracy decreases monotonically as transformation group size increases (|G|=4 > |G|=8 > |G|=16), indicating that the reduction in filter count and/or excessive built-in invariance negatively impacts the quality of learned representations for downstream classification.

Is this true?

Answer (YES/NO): NO